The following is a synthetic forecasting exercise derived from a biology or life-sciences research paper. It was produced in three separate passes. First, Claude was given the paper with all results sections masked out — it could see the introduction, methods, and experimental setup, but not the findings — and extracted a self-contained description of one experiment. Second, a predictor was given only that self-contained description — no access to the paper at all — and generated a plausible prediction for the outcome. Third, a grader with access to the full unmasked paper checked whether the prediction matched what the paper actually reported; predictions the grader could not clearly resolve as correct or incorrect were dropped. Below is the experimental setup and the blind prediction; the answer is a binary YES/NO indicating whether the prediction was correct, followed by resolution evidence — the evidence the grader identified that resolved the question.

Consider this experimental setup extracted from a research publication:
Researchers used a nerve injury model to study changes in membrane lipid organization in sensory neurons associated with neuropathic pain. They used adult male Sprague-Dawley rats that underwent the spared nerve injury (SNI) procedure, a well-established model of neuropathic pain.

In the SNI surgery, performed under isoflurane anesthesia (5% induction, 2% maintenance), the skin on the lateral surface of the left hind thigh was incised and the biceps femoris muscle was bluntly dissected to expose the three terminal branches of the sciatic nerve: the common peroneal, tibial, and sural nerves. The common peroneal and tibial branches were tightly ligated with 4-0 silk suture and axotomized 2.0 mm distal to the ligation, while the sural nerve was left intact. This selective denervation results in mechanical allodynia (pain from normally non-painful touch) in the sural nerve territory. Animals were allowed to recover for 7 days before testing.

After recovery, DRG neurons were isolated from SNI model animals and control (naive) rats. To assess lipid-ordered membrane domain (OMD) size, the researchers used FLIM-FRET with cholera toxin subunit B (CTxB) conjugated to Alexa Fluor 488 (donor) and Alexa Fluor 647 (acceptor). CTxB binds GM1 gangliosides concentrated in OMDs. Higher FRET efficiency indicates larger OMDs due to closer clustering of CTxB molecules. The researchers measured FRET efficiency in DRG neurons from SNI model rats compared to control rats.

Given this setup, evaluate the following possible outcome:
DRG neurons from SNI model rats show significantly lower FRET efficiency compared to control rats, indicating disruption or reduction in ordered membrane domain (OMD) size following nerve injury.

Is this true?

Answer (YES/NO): YES